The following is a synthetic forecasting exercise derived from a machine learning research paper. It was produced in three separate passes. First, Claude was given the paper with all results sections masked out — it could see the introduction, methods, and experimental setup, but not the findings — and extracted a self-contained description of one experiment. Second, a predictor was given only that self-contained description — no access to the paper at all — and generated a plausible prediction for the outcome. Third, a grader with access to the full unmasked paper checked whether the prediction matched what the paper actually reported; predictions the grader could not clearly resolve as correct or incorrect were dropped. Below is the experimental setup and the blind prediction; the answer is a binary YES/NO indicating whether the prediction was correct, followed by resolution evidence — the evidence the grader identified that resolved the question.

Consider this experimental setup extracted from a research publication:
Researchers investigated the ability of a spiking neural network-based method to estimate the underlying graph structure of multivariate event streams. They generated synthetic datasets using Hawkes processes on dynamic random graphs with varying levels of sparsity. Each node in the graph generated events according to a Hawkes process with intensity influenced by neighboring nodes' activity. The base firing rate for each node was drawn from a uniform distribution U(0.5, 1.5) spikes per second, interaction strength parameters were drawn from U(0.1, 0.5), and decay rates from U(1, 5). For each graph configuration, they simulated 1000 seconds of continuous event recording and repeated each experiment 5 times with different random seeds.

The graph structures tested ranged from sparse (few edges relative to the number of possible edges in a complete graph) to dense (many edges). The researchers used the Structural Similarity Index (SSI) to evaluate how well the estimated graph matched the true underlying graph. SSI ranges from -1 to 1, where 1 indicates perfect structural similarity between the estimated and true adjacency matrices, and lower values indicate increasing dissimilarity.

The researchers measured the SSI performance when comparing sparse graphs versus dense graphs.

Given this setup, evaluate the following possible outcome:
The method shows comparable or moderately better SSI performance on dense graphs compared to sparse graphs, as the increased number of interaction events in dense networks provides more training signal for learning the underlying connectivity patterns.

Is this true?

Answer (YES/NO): YES